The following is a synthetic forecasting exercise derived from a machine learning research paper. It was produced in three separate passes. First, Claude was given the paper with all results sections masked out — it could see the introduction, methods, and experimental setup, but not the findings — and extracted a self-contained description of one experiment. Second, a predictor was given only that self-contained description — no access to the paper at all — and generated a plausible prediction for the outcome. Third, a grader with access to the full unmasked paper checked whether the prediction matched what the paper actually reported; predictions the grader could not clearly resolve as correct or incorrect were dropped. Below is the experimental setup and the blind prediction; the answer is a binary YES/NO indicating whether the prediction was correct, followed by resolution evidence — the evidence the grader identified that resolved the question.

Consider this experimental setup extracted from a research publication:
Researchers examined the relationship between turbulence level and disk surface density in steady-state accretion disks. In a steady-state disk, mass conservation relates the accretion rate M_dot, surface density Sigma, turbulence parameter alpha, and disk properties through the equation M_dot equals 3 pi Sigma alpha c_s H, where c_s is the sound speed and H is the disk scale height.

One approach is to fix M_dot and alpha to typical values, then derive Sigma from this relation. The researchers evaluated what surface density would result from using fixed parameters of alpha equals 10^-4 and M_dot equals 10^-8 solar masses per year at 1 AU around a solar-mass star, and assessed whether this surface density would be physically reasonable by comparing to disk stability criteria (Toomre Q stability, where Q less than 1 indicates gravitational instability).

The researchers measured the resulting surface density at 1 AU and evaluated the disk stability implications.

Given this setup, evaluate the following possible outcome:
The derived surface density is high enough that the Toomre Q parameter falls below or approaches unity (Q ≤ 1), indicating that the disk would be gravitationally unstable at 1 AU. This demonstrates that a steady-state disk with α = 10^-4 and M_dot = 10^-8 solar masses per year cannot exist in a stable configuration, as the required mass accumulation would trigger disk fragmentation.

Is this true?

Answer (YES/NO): NO